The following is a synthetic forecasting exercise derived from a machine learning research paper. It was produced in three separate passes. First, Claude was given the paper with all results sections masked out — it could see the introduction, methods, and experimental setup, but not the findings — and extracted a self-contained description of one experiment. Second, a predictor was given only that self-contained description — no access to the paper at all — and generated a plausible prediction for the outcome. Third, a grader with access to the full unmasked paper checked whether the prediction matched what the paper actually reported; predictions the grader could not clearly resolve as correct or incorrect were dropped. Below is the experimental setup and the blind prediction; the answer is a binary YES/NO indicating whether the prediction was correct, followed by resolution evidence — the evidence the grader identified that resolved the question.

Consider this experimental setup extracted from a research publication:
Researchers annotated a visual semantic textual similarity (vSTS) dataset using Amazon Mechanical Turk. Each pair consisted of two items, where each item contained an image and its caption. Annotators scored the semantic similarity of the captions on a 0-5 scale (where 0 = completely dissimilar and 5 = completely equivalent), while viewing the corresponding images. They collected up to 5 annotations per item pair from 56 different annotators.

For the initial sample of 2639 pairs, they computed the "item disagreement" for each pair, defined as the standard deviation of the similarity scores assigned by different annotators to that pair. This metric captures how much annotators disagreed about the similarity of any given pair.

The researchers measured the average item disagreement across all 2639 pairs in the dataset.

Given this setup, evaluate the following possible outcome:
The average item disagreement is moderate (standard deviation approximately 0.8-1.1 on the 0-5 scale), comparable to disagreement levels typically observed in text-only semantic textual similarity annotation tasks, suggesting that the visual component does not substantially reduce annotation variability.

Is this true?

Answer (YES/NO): NO